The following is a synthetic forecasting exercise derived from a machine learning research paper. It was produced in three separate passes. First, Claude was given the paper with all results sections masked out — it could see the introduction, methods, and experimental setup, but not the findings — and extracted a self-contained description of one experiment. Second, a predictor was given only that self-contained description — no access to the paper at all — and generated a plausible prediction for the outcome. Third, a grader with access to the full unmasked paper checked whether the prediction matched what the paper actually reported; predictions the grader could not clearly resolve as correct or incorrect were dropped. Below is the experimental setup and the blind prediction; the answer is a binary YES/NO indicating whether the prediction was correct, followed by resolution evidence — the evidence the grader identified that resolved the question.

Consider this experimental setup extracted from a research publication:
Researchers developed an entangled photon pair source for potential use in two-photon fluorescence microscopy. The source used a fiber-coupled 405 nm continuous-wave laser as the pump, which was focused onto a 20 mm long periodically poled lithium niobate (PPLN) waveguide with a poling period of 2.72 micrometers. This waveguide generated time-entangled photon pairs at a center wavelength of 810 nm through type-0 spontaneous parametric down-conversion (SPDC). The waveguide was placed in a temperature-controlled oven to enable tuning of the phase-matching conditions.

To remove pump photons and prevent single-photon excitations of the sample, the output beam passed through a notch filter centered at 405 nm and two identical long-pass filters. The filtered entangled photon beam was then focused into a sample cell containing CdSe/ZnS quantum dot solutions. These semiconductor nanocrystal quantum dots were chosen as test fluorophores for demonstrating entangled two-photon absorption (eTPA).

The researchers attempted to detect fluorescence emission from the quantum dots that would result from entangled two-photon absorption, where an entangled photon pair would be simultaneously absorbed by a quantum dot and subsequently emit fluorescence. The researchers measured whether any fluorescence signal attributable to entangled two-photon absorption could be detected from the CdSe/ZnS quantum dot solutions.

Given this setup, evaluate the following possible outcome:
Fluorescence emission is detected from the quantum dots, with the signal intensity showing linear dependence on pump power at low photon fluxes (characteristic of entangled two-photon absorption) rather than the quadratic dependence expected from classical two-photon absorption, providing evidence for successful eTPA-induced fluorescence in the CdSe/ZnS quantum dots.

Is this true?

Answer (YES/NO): NO